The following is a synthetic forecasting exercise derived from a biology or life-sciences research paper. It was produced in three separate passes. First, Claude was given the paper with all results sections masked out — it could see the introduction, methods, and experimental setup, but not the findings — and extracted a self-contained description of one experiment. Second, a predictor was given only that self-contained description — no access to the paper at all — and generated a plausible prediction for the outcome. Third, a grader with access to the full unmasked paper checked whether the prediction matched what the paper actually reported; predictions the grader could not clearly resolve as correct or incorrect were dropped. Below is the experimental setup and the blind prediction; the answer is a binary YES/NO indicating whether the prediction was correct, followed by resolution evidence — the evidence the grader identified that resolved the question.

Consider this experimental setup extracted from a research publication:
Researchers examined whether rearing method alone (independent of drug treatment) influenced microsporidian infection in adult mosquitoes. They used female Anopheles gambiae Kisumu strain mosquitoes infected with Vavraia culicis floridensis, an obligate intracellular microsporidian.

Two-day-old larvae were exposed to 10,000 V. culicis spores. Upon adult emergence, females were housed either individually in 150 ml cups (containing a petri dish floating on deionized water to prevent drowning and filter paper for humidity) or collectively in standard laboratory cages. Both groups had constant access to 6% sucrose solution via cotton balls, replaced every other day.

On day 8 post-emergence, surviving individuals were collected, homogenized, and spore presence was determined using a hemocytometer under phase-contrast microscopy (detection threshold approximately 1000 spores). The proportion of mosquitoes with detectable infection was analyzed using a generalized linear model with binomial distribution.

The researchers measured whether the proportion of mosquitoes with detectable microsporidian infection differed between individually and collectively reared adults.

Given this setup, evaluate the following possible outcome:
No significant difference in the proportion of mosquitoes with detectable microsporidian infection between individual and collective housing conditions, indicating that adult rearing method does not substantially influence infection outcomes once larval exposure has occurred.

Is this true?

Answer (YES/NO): NO